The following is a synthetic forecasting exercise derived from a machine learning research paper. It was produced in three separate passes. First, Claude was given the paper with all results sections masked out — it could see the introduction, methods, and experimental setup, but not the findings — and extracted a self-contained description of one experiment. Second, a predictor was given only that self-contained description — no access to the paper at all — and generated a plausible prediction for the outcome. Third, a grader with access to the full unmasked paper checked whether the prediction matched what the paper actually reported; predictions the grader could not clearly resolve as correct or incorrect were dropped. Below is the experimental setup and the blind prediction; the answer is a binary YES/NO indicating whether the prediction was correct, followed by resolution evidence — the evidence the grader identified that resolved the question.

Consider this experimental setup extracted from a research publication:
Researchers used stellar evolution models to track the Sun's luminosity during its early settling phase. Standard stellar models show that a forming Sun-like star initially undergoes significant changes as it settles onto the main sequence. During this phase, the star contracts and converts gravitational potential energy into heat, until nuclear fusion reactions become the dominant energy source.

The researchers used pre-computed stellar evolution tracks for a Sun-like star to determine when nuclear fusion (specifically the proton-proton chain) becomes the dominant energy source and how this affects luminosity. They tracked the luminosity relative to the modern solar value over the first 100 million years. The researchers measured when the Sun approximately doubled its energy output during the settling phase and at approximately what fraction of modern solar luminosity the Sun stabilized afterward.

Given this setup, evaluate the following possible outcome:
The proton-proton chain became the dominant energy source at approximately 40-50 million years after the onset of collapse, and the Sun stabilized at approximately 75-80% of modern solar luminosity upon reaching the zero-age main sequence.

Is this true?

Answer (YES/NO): NO